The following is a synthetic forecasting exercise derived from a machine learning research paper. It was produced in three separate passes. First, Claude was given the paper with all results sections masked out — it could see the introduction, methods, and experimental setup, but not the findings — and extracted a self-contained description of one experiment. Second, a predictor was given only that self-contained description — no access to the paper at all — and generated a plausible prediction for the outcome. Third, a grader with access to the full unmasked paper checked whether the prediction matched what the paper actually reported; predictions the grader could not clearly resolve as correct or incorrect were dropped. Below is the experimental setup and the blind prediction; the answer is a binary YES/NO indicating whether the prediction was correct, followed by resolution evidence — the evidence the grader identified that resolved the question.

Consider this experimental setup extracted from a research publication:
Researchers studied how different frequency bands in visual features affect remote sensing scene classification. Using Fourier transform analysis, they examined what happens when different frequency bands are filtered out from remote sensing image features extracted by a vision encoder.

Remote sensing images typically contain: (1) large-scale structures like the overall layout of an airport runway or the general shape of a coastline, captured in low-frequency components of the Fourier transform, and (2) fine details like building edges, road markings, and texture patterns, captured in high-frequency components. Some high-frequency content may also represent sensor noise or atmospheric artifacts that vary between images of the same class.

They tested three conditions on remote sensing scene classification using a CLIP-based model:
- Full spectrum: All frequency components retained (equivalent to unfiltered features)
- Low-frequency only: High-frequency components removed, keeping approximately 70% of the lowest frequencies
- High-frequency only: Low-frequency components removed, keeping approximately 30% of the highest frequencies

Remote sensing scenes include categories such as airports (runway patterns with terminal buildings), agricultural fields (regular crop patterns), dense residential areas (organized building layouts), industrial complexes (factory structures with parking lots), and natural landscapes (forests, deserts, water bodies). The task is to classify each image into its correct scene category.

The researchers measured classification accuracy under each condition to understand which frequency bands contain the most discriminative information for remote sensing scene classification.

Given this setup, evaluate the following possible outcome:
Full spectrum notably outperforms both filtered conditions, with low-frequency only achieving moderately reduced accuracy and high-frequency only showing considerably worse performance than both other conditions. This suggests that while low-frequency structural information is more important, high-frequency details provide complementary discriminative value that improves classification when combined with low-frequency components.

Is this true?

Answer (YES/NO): NO